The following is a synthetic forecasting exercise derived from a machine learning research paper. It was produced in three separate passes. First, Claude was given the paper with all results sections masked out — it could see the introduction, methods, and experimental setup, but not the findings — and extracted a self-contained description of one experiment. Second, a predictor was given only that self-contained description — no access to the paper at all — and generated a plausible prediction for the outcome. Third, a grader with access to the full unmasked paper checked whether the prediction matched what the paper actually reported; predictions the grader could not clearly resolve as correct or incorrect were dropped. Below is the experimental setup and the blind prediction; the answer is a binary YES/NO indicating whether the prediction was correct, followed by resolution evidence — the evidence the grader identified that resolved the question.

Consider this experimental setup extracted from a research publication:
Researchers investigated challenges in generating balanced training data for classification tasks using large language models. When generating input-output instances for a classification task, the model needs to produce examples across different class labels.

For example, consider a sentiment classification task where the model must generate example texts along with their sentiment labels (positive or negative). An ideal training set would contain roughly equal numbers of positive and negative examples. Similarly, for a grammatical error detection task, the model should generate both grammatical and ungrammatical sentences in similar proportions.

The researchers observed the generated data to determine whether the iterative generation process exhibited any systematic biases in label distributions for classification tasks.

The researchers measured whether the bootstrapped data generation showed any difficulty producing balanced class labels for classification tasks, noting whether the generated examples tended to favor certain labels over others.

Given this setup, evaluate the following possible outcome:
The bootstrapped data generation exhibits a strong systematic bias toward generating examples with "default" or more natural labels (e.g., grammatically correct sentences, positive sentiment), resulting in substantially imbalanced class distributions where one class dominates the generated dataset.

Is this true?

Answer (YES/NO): YES